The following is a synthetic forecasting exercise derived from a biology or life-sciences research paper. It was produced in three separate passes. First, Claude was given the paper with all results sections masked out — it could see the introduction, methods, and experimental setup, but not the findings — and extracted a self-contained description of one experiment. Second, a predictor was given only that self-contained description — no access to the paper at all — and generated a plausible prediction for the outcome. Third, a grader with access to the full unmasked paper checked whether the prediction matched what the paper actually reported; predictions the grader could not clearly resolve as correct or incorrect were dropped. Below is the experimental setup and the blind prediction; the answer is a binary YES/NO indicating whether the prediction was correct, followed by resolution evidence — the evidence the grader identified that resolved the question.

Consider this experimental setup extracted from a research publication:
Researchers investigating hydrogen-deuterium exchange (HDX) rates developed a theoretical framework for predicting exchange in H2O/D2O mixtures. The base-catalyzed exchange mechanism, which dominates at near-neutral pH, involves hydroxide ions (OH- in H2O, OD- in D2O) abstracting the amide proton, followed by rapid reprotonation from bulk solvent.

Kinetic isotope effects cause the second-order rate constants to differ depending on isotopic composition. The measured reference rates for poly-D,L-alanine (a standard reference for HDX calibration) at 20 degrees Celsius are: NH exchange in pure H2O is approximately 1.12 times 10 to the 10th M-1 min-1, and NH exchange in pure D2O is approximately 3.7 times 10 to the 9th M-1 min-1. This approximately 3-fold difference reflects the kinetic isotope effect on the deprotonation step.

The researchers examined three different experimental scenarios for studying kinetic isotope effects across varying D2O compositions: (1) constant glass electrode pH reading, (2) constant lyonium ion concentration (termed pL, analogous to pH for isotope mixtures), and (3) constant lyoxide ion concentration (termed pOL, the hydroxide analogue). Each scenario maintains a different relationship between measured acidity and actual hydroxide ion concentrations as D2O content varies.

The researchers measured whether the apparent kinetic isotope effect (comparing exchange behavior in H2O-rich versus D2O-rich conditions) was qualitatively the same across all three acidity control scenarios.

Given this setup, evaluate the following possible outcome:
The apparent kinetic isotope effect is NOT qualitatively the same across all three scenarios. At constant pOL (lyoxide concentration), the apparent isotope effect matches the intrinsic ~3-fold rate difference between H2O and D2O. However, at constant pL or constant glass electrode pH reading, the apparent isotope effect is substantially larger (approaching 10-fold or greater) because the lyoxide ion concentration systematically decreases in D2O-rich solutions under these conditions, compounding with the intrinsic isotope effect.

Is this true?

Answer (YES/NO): NO